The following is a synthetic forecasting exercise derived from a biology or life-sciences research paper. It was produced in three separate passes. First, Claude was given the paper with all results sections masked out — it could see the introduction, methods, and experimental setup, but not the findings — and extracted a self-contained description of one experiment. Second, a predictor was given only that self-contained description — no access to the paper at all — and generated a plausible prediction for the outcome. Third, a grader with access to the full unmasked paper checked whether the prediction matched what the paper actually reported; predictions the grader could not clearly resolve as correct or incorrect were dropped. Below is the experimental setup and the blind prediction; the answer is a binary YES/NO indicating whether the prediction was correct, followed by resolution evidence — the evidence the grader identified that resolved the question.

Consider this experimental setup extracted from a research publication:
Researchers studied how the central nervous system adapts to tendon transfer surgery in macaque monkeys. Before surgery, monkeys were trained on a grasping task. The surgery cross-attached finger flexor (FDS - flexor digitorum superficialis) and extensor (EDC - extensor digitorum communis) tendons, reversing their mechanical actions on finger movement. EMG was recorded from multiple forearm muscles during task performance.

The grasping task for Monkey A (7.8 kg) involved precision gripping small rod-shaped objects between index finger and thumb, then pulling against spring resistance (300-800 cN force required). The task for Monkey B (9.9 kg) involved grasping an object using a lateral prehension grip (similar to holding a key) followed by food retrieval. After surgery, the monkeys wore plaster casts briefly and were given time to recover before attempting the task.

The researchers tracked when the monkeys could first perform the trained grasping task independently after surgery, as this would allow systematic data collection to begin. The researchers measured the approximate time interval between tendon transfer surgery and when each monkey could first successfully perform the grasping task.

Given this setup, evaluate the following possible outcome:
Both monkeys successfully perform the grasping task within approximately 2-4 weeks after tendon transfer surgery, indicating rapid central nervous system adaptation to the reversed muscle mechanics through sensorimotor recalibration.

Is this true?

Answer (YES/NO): YES